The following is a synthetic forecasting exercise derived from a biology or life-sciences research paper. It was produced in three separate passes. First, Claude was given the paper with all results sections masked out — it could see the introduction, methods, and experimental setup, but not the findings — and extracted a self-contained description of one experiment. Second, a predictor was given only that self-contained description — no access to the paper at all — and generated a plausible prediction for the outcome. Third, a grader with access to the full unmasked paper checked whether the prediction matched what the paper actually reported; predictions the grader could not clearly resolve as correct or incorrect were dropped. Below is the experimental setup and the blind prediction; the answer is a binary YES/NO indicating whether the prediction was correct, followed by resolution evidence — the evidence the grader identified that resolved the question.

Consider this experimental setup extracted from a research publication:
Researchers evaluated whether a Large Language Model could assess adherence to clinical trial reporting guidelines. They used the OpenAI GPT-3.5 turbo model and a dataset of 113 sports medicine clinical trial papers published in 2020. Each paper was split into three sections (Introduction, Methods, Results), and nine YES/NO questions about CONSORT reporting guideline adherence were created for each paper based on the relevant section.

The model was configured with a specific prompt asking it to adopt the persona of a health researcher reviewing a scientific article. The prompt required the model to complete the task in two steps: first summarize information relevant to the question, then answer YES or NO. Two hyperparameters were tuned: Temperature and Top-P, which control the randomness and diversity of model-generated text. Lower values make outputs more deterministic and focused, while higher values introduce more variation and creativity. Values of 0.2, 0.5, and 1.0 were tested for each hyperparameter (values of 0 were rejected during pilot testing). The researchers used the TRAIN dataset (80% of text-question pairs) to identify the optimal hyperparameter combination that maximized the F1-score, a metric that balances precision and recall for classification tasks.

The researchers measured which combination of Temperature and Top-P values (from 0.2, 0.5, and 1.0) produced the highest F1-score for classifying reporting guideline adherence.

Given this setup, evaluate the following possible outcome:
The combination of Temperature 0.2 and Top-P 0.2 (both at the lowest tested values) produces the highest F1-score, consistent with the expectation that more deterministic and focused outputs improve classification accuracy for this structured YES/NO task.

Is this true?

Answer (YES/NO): YES